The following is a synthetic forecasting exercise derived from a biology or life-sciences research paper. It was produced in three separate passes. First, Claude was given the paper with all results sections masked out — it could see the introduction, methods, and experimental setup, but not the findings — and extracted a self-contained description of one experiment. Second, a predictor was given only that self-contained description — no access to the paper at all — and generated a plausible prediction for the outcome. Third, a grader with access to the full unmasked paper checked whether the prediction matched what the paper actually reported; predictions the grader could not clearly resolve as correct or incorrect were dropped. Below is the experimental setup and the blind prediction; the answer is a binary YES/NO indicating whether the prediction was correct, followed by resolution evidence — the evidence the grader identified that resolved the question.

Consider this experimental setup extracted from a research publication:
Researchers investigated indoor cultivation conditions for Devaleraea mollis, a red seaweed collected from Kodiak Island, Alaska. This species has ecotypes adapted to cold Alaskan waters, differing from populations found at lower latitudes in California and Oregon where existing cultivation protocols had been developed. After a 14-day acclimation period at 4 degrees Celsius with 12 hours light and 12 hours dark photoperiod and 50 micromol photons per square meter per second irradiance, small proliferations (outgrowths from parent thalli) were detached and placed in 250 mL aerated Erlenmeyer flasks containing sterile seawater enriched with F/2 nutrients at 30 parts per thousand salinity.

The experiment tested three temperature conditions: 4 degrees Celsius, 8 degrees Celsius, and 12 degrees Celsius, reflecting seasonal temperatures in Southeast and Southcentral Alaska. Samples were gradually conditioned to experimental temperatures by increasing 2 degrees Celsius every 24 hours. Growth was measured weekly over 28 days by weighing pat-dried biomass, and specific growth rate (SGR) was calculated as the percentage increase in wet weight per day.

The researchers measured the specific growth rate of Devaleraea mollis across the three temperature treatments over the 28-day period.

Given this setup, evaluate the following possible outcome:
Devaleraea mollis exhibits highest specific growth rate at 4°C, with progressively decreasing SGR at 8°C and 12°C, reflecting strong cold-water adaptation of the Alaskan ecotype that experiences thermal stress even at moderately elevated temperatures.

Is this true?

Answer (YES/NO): NO